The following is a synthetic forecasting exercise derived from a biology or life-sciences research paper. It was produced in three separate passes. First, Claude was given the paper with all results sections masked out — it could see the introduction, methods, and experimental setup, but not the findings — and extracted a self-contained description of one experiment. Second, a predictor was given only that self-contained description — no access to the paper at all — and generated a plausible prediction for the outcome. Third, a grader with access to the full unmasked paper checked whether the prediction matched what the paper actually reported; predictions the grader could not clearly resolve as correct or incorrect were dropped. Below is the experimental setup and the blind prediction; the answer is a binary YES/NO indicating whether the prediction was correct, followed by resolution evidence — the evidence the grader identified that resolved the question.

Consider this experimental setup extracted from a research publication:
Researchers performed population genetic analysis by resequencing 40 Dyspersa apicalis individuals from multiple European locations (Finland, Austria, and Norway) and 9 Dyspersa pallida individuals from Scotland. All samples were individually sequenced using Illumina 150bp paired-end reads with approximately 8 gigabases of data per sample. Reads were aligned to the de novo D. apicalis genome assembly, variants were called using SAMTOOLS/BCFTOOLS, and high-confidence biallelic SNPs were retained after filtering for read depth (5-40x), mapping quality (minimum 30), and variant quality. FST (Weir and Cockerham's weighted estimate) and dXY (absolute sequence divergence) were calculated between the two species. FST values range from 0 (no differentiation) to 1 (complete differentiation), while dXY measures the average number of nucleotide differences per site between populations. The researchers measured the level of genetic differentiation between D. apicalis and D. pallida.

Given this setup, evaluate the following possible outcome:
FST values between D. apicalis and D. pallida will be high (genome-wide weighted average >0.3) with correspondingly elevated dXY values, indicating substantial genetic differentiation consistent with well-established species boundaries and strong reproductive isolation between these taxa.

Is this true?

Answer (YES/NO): YES